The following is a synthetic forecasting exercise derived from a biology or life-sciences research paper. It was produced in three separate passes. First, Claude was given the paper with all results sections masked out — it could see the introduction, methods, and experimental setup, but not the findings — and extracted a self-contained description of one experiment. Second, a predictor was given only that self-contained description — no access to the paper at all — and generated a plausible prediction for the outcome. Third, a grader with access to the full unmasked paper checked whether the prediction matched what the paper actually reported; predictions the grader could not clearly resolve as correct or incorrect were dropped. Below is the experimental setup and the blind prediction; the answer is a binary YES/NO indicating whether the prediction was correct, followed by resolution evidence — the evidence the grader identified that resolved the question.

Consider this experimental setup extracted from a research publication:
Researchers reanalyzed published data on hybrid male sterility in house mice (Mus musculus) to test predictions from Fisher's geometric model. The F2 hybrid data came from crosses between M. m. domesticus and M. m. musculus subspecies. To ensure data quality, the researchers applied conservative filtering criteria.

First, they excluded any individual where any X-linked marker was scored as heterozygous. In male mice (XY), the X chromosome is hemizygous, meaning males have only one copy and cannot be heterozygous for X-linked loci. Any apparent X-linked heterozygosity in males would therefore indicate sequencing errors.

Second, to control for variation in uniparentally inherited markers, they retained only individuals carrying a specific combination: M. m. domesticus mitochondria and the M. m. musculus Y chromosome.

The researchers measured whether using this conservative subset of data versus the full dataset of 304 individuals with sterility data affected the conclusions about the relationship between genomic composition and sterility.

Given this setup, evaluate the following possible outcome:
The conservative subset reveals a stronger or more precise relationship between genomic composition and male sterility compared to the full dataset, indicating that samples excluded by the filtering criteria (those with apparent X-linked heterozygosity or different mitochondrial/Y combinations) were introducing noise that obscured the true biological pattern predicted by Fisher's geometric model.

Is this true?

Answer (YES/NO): NO